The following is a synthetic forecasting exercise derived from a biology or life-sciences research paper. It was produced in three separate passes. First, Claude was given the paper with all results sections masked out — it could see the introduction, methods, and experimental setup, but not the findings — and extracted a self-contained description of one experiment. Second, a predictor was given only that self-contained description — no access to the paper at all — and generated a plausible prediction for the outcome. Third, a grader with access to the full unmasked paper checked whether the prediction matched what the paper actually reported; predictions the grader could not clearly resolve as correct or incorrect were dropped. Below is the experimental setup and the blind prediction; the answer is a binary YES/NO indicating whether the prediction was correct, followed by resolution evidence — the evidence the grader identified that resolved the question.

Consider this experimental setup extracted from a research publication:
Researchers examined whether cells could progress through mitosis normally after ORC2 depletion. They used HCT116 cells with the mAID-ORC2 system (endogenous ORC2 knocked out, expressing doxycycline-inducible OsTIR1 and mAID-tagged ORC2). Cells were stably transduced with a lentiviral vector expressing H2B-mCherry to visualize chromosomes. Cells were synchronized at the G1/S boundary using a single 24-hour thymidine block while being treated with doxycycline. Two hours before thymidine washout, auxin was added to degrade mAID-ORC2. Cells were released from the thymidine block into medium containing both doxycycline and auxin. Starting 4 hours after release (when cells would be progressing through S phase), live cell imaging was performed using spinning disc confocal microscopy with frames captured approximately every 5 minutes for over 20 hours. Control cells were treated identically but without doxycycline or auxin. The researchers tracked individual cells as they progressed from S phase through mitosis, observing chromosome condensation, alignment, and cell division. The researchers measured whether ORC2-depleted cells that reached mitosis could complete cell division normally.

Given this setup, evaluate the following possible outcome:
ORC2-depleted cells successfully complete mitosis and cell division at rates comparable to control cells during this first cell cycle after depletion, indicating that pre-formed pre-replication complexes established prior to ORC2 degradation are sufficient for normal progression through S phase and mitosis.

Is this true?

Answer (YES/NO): YES